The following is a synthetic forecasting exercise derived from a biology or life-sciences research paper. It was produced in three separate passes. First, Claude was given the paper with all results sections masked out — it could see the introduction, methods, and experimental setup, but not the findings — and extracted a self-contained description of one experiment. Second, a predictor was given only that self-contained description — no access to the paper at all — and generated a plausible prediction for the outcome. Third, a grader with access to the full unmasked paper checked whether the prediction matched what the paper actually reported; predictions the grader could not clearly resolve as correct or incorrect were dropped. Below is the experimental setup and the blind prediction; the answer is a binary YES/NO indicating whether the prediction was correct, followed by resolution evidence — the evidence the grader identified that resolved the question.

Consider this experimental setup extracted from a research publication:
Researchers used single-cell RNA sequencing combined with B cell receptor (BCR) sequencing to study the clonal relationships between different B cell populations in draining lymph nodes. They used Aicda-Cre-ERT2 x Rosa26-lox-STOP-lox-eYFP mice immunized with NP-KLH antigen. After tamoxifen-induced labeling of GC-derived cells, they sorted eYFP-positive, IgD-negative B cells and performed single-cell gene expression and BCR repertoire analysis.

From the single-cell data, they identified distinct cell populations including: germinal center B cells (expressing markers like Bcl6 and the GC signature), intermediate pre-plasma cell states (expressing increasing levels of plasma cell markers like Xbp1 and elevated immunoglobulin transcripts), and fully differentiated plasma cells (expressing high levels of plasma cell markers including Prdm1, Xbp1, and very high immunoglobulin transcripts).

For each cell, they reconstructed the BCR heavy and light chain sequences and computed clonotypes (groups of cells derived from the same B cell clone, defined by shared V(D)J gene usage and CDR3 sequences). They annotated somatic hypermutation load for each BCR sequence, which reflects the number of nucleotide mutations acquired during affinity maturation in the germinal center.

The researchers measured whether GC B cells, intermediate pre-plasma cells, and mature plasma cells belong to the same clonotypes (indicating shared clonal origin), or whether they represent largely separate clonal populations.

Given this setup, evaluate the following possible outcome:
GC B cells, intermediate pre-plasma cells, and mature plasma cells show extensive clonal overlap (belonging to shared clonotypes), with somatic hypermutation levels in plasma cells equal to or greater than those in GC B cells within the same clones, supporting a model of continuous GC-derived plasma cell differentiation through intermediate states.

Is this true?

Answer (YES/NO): NO